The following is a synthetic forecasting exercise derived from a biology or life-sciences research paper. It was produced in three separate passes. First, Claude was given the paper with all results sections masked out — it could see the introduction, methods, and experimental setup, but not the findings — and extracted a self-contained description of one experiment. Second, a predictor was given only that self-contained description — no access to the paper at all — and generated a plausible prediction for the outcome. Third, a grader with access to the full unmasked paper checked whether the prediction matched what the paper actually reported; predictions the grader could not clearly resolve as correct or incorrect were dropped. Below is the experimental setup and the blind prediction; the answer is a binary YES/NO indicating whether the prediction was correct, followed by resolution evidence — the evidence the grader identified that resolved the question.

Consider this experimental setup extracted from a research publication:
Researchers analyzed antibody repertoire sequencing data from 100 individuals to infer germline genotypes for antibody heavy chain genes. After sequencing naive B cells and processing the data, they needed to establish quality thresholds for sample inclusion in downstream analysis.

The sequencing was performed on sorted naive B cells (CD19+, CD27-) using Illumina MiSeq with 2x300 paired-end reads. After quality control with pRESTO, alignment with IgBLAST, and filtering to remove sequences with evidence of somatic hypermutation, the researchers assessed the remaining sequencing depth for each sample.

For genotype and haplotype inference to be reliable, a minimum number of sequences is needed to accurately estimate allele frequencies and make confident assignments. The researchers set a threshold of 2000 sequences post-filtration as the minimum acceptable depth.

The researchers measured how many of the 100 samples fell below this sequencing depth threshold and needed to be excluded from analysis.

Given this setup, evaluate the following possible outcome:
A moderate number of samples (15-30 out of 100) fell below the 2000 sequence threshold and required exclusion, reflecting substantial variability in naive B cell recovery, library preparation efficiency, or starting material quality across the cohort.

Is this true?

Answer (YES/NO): NO